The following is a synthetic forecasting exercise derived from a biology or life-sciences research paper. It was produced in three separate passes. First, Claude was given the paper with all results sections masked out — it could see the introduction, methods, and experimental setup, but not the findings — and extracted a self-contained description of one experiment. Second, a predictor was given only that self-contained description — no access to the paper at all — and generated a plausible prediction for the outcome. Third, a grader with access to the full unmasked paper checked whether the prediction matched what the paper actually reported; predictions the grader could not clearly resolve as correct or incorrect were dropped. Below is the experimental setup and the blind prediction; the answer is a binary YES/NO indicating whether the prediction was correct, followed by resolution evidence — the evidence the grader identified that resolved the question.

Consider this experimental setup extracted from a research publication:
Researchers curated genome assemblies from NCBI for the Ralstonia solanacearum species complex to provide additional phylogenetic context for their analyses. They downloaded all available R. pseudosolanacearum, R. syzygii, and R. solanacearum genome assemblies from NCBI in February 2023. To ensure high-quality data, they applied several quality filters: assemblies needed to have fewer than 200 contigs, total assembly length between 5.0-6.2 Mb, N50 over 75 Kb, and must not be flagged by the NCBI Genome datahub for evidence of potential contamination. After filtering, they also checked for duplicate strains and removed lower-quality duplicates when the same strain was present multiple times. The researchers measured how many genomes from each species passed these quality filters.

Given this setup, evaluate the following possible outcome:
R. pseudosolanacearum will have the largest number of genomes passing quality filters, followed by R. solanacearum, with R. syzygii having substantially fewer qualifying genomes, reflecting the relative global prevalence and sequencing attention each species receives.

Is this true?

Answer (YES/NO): NO